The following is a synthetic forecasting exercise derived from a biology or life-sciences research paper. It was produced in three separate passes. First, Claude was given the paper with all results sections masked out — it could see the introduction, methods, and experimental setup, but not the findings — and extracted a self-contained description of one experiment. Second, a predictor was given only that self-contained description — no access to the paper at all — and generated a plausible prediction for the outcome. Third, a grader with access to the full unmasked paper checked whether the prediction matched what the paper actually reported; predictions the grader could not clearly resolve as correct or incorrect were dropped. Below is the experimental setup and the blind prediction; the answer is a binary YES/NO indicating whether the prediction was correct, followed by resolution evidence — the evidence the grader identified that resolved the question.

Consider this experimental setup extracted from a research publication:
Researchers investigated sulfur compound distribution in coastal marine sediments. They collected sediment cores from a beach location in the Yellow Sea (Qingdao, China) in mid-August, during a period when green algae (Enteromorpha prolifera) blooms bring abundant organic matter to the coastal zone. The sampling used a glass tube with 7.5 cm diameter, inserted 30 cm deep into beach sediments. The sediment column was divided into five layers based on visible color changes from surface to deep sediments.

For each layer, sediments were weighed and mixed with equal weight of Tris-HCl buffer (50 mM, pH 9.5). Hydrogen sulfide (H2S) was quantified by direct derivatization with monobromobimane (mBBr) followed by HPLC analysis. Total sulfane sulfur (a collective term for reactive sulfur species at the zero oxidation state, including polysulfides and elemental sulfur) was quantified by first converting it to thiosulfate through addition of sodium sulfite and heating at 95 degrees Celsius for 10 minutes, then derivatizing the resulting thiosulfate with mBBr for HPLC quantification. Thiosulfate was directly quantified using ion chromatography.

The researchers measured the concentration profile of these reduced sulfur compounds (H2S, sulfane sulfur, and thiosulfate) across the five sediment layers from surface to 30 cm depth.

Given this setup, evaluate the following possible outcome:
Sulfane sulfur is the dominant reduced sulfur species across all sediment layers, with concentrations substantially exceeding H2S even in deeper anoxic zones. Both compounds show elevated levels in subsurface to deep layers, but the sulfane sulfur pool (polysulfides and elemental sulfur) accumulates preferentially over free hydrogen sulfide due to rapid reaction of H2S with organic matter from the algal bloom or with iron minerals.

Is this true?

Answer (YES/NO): NO